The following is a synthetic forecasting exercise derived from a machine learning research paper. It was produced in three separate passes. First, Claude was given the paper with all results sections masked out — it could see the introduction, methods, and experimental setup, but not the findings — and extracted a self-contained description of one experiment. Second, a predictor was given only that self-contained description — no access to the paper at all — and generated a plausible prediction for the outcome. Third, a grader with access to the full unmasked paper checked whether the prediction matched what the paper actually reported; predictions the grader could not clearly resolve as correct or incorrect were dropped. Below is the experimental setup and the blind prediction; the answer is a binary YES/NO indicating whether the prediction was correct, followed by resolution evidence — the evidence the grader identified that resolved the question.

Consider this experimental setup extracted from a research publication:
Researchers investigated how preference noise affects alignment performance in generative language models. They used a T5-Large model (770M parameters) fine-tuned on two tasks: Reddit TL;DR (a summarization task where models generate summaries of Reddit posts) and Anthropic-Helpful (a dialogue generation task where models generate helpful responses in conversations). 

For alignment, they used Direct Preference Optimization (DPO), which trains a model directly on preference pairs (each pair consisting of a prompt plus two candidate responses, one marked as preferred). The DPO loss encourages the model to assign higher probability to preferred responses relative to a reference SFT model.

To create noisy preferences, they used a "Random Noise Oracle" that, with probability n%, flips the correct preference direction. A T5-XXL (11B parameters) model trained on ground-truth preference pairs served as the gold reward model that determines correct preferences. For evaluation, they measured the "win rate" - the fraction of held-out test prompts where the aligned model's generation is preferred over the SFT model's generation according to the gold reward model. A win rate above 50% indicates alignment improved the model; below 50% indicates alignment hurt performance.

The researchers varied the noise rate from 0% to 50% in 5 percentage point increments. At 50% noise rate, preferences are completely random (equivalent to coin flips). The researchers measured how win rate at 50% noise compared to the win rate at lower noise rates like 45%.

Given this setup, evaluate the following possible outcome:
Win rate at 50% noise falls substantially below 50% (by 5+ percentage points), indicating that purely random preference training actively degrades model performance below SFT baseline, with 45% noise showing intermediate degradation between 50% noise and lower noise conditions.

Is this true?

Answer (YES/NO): NO